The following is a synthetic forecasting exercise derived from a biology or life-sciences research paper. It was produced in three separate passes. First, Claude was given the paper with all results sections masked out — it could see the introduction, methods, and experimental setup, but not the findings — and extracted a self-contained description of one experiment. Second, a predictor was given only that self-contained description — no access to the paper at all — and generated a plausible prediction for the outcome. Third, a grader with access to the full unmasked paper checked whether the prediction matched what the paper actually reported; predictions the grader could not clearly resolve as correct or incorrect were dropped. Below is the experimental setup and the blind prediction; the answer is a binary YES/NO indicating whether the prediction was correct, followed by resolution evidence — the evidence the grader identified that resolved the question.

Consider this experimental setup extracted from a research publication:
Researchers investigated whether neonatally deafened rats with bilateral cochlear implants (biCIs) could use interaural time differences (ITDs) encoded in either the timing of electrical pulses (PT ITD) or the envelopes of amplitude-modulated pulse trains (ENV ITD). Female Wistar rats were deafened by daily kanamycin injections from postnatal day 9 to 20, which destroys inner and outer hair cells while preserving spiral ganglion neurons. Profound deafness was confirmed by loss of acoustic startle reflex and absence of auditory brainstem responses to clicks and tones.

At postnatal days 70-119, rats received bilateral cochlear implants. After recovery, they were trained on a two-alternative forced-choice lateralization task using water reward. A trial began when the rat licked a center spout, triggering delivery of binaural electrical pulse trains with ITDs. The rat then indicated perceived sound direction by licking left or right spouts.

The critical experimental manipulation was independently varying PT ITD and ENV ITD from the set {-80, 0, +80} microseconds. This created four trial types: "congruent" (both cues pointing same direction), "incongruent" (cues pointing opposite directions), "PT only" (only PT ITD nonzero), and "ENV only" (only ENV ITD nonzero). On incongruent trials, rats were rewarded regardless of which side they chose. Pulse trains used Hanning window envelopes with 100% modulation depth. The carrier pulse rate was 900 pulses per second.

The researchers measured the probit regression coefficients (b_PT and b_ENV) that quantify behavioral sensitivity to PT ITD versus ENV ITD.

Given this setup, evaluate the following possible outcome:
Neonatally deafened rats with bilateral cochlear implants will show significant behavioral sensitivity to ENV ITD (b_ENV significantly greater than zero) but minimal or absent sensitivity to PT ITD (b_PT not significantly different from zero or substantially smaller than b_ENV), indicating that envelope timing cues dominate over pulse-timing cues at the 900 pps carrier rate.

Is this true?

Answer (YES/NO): NO